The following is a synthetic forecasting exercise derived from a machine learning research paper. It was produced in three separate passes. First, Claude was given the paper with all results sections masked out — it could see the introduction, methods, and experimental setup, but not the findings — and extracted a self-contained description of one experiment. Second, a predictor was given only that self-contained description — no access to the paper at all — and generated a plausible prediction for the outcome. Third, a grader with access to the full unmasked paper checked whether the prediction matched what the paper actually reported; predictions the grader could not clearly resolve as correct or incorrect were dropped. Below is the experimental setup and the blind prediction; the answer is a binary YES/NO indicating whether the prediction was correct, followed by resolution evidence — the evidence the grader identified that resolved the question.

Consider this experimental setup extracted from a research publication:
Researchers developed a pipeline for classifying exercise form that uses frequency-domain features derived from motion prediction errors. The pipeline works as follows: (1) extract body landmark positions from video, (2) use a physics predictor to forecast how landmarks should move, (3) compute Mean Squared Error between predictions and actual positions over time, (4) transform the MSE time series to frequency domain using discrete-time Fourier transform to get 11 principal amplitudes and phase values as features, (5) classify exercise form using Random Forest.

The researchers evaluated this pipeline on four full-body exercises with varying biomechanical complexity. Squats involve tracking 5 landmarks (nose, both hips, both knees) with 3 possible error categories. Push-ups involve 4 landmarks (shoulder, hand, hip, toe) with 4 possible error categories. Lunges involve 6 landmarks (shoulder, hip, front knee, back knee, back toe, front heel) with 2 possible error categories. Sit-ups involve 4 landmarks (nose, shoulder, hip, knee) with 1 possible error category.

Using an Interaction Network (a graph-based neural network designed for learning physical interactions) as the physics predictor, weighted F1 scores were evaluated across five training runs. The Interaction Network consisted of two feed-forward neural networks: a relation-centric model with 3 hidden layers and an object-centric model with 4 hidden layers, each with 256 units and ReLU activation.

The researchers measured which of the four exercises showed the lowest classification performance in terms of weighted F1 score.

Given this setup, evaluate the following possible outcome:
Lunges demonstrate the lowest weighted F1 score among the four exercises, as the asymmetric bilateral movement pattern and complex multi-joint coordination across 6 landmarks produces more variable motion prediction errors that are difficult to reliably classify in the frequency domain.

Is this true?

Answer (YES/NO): NO